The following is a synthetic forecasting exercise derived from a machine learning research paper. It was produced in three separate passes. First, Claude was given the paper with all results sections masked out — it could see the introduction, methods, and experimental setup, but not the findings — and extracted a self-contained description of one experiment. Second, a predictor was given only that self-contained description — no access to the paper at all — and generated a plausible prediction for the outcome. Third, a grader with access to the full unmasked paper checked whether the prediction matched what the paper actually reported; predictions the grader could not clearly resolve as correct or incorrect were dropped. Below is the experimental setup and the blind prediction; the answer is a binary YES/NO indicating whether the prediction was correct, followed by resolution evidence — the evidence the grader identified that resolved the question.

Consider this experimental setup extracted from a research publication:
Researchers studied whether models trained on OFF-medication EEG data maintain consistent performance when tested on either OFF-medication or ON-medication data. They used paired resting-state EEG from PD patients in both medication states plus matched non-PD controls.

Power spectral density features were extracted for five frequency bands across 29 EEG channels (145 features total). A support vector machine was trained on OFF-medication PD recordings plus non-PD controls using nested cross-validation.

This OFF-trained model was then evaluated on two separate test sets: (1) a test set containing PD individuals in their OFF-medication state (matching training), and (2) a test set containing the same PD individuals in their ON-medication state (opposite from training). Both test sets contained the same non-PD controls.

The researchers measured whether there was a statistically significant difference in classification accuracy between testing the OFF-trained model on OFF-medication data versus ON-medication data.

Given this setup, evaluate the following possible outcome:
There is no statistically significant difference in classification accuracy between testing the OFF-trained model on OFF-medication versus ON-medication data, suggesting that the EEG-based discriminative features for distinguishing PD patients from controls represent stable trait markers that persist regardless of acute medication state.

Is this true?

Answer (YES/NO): YES